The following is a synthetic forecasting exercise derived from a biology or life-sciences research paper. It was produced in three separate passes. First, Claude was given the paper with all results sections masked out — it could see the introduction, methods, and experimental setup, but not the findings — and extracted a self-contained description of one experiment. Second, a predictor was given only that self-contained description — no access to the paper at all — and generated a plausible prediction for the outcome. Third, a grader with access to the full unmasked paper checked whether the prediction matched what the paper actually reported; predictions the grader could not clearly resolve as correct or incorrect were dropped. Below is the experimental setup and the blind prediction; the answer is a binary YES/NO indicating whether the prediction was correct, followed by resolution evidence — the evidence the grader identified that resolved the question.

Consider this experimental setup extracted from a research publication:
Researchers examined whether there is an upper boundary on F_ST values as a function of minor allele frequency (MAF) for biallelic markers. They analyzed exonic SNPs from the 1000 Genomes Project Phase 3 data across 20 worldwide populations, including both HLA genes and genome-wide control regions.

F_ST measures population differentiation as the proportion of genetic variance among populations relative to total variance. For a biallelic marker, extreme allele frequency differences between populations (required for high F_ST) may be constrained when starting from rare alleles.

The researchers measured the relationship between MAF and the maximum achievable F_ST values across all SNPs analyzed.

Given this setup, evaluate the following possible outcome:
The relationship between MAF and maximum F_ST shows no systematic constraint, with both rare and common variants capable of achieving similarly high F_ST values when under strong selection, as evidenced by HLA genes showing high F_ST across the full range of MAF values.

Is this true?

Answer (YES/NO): NO